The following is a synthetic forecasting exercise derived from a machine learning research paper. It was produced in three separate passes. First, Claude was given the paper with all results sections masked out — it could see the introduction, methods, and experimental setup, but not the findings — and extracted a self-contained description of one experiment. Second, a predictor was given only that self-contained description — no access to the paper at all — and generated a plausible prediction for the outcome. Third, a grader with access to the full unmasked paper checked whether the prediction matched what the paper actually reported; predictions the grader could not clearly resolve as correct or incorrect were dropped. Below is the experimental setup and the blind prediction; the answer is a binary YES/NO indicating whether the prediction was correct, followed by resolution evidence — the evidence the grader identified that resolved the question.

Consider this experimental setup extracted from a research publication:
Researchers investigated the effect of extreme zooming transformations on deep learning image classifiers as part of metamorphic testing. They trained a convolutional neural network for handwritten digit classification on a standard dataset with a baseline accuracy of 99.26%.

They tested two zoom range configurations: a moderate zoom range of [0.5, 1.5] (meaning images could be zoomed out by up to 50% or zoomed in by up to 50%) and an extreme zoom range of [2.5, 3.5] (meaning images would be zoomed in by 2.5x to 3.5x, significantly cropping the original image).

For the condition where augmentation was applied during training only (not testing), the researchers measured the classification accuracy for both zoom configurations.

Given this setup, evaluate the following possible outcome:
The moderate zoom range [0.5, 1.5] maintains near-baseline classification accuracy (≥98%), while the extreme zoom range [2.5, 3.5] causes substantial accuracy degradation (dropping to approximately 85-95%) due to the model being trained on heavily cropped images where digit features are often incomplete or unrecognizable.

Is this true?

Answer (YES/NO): NO